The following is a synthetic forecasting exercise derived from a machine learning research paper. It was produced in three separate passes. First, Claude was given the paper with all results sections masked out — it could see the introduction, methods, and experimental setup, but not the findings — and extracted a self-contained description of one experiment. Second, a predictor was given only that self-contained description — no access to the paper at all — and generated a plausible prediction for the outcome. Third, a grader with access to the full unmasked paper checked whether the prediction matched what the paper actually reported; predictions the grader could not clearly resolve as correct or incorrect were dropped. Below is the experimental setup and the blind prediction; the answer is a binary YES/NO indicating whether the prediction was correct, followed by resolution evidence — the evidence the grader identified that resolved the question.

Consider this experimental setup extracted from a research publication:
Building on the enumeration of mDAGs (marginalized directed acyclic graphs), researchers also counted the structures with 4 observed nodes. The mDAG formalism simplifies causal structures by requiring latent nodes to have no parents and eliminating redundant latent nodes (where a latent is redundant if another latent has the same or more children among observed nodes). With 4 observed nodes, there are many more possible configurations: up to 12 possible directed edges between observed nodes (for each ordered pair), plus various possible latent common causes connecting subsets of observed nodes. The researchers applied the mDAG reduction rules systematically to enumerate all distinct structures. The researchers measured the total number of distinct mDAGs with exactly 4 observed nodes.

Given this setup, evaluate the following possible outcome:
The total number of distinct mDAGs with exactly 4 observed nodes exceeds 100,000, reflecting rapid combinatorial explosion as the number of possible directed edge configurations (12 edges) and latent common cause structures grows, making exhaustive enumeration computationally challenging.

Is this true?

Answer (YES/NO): NO